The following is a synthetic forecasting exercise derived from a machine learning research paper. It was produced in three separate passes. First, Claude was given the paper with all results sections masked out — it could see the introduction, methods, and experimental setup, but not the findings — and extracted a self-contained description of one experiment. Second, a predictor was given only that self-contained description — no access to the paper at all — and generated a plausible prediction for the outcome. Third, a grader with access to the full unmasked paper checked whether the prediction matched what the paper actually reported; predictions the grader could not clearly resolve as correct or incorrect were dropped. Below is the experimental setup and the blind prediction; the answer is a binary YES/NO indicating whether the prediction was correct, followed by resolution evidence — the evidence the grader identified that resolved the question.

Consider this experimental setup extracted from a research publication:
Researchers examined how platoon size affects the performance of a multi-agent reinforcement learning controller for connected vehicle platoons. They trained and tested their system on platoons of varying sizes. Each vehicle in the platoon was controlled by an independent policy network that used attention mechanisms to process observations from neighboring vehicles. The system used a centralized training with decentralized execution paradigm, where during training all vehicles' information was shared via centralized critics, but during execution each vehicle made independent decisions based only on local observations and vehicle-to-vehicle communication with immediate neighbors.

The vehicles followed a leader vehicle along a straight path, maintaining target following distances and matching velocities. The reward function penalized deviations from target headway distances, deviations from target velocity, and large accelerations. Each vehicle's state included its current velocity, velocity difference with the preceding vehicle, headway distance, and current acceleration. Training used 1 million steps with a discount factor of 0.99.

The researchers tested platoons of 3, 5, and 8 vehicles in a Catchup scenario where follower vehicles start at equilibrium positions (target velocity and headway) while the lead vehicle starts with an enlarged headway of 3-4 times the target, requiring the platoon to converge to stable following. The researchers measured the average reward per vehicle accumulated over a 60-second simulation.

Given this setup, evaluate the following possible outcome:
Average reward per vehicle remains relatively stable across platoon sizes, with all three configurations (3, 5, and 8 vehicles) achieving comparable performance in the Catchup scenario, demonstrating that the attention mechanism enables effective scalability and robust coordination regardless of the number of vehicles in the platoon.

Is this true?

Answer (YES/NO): NO